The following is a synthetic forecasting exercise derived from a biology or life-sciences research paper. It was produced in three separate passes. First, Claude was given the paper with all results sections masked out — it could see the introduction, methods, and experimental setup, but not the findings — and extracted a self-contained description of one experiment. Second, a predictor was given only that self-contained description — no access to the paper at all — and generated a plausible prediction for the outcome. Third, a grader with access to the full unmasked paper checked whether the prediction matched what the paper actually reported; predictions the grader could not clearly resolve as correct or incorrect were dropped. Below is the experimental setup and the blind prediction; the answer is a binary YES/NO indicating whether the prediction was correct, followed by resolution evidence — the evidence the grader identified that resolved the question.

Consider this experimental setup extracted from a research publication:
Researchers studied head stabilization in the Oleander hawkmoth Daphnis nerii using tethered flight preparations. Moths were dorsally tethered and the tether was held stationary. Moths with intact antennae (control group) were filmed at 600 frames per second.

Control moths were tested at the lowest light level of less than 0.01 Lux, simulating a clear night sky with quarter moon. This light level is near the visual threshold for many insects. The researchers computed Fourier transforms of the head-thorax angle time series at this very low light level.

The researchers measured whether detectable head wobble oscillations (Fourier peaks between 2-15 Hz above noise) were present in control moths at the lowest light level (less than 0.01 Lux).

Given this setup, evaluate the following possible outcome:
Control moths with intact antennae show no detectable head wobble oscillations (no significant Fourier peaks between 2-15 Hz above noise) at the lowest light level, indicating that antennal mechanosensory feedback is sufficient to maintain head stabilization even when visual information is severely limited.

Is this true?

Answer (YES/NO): NO